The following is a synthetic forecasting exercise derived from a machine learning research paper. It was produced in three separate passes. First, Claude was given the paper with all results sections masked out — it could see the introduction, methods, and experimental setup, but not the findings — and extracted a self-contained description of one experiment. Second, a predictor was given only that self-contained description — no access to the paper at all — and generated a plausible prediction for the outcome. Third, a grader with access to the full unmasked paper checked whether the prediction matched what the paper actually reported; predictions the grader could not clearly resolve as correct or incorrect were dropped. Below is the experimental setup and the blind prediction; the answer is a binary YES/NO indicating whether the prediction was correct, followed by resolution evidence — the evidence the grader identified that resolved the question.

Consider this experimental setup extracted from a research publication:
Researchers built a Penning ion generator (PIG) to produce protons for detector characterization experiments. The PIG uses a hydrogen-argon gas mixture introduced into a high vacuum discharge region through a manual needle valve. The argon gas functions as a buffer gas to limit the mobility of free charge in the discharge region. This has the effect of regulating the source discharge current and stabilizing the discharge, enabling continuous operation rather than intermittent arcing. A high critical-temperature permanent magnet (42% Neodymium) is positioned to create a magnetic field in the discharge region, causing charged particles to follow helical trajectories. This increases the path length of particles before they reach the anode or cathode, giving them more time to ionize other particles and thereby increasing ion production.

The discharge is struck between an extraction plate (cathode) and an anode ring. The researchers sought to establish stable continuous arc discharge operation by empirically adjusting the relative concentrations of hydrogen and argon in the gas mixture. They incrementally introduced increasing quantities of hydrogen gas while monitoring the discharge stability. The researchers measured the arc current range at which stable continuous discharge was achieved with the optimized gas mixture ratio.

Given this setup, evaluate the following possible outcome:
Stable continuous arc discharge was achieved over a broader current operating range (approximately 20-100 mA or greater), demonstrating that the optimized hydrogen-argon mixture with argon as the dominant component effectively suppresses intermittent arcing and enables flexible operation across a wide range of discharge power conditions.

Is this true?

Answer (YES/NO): NO